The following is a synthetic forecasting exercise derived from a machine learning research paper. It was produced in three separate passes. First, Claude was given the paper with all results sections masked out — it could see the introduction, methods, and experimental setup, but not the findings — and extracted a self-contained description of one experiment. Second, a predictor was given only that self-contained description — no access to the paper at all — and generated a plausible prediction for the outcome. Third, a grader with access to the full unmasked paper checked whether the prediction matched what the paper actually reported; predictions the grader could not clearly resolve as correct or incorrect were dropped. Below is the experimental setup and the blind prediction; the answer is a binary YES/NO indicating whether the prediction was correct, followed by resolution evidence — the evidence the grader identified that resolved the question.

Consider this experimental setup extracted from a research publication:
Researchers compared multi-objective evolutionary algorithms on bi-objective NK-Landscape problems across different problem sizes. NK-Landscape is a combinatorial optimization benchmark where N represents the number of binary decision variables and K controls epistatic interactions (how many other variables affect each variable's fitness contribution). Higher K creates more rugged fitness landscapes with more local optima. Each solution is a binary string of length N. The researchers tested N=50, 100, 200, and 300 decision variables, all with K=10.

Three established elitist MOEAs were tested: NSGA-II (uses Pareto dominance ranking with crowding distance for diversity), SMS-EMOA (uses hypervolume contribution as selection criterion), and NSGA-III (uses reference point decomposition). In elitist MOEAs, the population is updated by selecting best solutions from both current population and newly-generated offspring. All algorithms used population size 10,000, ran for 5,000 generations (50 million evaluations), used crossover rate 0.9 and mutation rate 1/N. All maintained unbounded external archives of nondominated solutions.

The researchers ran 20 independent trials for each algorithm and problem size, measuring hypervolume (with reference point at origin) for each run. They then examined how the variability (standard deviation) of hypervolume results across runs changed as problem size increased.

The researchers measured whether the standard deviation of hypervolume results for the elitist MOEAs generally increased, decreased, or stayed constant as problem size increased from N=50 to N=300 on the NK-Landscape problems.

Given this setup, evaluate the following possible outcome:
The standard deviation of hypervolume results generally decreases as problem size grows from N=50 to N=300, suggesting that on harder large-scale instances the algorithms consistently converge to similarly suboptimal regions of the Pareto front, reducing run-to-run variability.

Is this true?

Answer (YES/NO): NO